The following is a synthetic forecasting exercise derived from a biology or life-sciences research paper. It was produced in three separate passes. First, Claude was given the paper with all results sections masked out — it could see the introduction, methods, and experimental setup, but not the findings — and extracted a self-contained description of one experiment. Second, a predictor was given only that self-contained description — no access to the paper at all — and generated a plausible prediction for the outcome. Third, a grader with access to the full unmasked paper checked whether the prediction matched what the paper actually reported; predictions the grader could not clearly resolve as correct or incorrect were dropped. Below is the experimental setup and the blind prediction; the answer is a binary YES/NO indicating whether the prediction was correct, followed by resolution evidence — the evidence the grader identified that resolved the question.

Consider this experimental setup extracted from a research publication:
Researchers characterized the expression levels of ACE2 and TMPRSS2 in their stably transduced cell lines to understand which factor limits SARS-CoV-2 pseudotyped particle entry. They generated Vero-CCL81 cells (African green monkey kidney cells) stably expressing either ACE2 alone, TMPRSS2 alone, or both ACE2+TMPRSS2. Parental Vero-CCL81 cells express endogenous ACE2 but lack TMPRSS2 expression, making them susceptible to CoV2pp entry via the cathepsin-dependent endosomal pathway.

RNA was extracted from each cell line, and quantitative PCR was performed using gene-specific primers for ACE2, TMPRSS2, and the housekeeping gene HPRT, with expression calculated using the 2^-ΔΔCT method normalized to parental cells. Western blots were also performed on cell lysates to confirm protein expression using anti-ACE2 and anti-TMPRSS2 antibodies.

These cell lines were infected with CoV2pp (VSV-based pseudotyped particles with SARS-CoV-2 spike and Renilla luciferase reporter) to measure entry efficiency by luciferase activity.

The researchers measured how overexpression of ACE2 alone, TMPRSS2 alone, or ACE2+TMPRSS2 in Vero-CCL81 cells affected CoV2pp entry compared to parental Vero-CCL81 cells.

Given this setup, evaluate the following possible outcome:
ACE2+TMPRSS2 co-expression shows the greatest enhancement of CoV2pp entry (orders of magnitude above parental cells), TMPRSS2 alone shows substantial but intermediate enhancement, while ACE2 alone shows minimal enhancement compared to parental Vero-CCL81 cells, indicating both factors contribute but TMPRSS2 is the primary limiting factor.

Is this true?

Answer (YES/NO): NO